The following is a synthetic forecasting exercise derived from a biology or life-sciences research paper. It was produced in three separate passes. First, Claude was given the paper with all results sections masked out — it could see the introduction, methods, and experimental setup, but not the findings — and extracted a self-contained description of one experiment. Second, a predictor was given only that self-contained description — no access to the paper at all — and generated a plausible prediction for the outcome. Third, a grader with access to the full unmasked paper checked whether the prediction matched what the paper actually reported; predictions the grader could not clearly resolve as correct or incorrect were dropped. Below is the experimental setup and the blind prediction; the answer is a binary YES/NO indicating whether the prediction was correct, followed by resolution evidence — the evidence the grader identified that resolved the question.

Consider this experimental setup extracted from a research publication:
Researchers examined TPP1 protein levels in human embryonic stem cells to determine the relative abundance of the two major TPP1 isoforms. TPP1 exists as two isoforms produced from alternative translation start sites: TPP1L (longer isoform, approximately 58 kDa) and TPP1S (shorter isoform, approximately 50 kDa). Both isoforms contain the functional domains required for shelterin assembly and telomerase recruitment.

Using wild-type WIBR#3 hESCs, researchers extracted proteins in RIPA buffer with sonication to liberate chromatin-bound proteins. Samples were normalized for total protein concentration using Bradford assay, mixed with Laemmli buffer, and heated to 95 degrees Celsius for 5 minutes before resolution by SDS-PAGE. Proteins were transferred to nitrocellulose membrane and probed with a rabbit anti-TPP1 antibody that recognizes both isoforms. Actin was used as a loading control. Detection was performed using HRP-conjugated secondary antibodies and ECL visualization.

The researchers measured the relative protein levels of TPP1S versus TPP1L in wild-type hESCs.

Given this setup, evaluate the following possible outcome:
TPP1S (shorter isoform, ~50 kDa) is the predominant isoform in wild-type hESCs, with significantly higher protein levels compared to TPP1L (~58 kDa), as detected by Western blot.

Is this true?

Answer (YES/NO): YES